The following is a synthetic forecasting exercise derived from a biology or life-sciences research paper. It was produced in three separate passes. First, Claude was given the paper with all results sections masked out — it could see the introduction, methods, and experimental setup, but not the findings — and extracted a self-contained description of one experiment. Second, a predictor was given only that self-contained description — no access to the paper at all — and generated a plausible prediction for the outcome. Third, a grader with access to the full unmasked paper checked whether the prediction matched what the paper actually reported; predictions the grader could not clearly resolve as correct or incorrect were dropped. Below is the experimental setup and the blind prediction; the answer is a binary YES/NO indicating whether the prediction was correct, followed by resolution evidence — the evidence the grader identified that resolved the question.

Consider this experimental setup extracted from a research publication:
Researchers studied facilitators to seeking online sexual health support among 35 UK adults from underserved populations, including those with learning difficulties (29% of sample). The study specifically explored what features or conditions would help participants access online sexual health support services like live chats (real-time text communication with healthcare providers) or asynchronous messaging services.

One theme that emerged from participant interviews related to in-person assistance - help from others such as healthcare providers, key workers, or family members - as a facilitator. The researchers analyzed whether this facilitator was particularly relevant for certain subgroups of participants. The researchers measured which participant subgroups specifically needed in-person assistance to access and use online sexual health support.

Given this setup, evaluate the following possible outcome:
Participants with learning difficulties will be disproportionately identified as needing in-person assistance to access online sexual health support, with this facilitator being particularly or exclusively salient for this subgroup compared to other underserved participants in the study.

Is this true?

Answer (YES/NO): NO